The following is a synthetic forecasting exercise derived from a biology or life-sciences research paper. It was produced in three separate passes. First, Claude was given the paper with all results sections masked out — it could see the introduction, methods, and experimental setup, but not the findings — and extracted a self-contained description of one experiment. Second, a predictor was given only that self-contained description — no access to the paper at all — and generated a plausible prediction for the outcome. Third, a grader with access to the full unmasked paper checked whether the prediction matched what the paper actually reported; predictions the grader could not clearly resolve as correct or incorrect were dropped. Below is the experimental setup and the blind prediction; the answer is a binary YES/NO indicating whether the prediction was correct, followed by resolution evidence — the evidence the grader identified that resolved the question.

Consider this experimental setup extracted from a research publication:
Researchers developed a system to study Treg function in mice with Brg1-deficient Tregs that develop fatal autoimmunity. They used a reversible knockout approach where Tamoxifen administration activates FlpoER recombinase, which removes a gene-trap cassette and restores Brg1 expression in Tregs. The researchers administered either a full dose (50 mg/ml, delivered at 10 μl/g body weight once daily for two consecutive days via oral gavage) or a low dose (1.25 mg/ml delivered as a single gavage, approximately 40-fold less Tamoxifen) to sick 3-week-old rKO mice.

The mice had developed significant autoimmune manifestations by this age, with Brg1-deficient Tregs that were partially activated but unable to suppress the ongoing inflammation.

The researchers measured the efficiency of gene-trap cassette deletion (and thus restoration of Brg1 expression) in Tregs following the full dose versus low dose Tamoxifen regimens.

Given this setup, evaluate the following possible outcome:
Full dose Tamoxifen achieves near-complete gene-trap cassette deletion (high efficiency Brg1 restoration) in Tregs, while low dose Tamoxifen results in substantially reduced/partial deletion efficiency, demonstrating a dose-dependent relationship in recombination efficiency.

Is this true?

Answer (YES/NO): YES